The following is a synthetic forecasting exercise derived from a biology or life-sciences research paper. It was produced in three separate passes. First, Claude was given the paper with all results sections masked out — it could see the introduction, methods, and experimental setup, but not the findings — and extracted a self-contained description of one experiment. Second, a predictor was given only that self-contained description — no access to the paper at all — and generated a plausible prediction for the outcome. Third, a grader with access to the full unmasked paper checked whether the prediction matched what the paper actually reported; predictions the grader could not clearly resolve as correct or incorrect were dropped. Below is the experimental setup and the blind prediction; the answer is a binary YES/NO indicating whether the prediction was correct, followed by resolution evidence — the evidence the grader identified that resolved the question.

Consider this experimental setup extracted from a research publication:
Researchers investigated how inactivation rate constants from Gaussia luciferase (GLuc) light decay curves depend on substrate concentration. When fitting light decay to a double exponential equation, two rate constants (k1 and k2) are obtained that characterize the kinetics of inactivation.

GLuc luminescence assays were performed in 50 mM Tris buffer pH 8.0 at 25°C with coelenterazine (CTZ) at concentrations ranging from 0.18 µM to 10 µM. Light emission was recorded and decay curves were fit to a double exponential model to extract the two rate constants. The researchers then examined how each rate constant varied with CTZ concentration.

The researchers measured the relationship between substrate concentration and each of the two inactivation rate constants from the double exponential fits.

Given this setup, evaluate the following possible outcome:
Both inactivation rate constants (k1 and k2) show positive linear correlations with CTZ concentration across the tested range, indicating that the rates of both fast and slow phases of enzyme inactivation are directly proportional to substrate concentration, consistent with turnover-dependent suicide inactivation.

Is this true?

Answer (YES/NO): NO